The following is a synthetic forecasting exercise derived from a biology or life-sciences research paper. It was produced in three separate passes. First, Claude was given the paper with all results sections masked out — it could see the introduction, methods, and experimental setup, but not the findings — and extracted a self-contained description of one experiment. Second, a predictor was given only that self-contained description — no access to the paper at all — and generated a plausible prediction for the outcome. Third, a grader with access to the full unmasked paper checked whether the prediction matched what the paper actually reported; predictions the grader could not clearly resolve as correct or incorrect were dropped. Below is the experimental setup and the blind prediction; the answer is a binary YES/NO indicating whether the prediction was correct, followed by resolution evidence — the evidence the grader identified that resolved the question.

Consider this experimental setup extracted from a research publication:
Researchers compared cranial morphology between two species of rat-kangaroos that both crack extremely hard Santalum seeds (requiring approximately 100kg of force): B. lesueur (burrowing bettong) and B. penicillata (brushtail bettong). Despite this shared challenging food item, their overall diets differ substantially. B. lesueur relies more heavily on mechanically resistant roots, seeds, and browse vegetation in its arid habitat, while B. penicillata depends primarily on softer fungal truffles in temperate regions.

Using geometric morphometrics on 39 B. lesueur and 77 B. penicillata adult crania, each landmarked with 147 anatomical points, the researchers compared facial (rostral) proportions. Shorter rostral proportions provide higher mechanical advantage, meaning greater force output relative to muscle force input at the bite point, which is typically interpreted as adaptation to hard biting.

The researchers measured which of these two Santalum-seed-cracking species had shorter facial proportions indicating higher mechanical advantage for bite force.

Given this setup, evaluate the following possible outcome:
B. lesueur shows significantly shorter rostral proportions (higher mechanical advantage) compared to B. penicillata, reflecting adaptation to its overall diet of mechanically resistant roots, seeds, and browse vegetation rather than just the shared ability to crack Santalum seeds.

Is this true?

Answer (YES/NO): YES